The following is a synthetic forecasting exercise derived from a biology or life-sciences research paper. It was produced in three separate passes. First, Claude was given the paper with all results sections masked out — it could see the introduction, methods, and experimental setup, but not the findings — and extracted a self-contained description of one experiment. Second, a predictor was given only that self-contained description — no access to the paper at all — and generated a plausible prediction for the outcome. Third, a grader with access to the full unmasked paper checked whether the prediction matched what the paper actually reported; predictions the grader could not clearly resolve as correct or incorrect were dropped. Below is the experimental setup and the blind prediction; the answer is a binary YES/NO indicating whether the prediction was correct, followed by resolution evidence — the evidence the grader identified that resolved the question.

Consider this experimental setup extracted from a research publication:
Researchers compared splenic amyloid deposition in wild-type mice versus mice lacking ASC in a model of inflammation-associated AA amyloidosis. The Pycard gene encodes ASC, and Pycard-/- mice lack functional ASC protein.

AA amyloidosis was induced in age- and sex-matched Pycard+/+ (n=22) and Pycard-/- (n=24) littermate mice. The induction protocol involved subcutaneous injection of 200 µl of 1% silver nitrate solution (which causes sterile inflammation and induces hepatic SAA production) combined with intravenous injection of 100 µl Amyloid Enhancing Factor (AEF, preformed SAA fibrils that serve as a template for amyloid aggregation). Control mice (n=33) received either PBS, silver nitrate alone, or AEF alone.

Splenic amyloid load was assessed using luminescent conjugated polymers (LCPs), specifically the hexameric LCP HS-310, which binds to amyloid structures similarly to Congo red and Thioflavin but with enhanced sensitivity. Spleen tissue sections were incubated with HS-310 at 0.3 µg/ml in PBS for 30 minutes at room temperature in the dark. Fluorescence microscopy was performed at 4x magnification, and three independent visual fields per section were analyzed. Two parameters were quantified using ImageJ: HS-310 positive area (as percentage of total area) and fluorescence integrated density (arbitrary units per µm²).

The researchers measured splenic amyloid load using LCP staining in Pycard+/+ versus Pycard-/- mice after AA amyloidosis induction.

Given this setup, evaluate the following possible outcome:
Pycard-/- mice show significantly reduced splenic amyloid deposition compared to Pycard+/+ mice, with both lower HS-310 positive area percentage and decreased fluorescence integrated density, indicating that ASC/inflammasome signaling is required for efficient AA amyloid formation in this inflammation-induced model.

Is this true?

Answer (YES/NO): YES